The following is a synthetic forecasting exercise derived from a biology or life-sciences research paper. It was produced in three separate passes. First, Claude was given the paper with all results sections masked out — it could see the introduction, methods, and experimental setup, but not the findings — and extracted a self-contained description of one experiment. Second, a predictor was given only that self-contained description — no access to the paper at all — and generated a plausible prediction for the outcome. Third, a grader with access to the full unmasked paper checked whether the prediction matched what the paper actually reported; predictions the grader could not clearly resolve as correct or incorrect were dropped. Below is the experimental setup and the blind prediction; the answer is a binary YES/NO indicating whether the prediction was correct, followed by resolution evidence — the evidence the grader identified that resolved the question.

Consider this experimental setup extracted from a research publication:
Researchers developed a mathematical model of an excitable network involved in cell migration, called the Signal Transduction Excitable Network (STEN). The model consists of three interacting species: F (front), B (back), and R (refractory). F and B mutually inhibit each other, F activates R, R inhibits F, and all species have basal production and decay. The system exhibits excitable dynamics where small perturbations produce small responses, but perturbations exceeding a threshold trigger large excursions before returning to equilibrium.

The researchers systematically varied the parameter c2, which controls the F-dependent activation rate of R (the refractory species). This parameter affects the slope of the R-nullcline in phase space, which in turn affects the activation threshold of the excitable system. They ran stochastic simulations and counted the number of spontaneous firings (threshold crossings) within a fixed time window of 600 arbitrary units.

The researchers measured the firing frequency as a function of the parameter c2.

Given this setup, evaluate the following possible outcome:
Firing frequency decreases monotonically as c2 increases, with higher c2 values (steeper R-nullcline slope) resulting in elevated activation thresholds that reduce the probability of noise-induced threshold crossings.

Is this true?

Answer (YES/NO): NO